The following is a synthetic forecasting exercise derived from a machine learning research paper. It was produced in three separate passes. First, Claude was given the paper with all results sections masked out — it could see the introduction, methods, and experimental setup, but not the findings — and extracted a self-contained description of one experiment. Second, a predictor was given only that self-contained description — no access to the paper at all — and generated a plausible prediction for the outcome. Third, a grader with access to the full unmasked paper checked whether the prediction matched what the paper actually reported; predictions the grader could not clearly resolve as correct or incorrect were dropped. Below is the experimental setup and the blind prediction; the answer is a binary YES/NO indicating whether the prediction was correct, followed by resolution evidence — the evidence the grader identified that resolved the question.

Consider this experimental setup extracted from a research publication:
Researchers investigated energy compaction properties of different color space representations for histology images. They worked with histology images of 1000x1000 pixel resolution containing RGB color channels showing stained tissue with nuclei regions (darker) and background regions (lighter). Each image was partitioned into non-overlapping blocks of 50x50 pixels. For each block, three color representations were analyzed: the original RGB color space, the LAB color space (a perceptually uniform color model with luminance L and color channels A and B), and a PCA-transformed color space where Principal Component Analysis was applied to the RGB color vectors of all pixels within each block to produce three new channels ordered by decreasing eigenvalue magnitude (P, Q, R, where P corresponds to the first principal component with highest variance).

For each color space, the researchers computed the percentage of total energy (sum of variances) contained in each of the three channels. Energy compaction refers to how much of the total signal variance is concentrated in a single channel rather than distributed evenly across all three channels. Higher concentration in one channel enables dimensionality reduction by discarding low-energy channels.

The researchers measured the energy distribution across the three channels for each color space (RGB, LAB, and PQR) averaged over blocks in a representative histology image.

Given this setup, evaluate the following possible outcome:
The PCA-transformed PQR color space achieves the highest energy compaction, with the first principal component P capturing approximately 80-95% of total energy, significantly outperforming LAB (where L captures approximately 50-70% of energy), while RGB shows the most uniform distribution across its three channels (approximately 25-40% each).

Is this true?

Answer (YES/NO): NO